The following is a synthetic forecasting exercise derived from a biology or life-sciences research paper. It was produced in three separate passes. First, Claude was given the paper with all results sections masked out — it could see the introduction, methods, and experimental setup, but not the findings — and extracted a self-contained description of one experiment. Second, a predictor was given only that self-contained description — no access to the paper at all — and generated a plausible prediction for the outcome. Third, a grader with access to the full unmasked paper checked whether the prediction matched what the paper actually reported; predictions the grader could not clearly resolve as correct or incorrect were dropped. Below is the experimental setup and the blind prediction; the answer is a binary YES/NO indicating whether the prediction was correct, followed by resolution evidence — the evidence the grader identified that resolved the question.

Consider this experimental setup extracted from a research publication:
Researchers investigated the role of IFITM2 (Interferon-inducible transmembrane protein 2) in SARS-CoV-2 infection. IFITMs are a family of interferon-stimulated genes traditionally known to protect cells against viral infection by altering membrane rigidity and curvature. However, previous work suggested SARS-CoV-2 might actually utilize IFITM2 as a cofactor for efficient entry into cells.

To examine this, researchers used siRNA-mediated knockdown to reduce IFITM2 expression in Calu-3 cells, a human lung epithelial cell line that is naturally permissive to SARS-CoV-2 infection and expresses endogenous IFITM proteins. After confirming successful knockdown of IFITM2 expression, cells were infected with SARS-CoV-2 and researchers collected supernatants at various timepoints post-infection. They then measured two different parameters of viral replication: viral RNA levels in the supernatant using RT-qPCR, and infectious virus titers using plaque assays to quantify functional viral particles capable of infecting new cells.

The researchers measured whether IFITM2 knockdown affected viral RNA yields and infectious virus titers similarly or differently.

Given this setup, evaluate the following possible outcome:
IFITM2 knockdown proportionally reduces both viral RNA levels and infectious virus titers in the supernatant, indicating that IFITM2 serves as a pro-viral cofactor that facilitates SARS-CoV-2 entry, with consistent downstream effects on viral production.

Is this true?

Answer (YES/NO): NO